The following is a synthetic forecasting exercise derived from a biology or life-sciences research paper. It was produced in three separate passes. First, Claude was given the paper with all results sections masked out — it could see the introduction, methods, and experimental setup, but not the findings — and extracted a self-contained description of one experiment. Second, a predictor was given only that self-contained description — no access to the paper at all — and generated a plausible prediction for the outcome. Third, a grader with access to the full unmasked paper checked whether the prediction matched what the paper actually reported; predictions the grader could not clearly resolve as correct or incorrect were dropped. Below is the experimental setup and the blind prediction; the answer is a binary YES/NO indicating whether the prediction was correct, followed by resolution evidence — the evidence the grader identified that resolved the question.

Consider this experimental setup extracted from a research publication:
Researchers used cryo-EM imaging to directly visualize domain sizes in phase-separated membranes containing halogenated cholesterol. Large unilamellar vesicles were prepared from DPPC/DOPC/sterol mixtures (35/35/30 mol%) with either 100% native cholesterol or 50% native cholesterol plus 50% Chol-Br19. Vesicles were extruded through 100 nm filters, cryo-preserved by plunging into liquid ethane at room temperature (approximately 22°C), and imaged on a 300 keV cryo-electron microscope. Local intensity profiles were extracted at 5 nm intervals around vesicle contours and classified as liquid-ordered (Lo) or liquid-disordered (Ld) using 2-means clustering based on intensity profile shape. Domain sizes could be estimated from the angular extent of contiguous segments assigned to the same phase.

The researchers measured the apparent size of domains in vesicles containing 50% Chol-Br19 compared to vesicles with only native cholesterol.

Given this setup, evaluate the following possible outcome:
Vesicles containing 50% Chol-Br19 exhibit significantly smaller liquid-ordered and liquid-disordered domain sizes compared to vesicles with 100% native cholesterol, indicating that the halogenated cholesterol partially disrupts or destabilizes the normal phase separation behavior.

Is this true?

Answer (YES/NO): YES